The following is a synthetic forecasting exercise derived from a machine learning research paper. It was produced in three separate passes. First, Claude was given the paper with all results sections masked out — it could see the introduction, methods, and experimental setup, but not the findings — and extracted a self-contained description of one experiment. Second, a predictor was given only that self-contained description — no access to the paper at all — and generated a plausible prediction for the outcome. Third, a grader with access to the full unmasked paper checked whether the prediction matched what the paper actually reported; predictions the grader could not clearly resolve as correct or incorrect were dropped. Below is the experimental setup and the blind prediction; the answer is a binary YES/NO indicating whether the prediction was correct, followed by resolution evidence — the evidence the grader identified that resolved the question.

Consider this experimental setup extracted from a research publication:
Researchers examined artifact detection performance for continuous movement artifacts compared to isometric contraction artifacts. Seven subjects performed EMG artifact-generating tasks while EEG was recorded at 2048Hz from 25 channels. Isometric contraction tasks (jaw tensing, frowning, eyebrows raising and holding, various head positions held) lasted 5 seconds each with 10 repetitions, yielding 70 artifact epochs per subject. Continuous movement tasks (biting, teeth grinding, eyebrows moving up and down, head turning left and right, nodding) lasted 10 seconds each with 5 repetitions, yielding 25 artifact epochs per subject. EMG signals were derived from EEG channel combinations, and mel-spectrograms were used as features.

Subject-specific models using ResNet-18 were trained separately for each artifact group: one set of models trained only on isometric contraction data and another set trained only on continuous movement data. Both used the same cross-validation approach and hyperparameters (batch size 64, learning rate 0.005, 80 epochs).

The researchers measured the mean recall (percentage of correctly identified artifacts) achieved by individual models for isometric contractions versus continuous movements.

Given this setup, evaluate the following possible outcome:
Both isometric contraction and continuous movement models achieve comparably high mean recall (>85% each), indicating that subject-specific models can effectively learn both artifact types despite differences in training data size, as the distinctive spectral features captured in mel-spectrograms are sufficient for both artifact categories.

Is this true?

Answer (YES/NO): YES